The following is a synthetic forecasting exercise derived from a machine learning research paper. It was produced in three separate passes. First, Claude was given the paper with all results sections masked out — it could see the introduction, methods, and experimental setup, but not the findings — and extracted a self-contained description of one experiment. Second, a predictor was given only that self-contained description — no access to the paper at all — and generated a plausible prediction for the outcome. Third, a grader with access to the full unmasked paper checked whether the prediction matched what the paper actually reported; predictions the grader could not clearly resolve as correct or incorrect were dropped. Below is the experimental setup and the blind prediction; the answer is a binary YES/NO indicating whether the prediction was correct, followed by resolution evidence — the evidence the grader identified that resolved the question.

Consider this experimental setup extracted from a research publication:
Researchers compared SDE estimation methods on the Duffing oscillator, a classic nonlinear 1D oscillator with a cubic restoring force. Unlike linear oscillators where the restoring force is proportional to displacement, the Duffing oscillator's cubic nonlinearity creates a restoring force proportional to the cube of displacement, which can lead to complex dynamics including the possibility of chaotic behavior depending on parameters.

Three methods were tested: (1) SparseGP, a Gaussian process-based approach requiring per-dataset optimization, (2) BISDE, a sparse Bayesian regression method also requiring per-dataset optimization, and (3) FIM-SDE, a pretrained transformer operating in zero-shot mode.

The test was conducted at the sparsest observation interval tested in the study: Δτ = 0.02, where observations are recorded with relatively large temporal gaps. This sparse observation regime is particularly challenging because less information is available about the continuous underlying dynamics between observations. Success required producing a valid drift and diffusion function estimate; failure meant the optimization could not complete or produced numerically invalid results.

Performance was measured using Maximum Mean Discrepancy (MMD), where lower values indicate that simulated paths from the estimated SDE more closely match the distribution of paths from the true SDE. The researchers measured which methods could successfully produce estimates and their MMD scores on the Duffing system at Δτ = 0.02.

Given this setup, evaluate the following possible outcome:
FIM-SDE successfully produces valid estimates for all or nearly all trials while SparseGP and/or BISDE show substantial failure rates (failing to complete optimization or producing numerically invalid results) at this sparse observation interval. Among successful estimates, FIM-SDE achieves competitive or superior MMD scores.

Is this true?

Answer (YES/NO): YES